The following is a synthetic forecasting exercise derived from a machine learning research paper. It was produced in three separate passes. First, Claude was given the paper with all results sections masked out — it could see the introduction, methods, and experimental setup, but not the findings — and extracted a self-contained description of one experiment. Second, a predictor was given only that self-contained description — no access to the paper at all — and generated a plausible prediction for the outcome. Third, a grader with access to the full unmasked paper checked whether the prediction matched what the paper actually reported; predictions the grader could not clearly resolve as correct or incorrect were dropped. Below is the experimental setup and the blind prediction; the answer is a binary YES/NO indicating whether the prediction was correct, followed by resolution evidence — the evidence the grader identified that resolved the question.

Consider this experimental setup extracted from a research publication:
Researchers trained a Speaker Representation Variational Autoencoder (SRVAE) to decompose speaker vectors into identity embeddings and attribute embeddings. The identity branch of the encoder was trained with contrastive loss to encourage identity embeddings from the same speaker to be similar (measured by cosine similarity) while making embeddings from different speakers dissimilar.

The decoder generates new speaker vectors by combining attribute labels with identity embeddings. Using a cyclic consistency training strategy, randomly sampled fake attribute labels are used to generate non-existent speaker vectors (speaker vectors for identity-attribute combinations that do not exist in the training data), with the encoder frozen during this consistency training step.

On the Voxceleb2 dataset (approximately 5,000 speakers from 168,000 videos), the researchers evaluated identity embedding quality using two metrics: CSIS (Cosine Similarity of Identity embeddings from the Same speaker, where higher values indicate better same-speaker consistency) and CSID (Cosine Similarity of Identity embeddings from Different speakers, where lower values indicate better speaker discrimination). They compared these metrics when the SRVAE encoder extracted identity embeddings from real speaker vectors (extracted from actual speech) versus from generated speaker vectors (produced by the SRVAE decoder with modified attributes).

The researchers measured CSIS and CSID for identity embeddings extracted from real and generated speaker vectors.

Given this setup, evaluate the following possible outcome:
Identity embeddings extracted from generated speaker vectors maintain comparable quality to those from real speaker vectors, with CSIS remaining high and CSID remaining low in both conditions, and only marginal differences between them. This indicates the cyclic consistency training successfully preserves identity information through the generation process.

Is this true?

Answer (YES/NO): YES